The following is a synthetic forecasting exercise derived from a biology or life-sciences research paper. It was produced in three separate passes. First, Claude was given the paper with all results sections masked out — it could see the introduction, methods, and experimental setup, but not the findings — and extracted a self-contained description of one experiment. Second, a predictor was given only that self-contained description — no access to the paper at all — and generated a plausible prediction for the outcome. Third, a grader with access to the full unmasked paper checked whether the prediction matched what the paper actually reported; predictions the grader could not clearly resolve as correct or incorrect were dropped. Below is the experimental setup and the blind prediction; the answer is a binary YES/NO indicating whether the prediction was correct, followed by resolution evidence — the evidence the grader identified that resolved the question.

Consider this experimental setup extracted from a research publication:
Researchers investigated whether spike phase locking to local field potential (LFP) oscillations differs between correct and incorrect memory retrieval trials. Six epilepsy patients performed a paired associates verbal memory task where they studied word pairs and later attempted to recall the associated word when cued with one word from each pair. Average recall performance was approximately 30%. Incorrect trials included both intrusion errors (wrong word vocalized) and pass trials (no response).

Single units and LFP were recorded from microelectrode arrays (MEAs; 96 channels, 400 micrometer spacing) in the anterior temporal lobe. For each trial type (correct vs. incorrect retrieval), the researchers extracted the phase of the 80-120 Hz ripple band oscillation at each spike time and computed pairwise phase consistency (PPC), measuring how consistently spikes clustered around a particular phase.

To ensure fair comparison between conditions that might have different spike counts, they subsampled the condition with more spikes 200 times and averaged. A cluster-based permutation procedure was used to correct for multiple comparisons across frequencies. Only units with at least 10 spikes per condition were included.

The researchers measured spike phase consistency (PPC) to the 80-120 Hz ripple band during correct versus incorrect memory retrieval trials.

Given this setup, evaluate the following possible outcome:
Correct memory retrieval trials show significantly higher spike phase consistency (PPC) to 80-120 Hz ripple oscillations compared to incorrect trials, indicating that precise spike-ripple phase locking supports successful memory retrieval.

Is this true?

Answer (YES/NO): NO